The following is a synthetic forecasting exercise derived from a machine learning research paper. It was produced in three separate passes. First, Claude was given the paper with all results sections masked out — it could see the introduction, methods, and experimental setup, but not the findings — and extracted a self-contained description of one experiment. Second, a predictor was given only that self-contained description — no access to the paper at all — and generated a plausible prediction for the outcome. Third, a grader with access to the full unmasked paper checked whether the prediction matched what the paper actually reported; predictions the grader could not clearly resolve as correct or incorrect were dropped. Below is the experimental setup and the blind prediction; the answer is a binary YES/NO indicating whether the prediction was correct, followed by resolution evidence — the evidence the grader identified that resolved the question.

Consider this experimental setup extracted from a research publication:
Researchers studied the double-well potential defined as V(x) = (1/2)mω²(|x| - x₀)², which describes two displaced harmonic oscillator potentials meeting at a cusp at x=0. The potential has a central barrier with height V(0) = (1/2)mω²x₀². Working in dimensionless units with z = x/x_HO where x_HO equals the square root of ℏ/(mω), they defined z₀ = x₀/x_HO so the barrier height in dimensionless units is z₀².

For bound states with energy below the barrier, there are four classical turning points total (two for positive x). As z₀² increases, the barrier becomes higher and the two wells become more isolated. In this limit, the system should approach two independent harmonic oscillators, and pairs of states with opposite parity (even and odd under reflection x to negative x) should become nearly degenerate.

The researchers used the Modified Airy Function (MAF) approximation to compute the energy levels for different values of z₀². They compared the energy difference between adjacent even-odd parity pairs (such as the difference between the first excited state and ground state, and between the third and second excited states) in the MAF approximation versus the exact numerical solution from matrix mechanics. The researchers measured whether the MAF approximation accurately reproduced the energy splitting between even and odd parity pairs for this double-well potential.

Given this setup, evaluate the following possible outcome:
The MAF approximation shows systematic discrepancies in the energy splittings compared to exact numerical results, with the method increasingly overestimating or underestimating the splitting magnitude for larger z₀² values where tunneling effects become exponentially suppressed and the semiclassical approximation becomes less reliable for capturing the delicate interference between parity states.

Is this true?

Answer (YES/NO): NO